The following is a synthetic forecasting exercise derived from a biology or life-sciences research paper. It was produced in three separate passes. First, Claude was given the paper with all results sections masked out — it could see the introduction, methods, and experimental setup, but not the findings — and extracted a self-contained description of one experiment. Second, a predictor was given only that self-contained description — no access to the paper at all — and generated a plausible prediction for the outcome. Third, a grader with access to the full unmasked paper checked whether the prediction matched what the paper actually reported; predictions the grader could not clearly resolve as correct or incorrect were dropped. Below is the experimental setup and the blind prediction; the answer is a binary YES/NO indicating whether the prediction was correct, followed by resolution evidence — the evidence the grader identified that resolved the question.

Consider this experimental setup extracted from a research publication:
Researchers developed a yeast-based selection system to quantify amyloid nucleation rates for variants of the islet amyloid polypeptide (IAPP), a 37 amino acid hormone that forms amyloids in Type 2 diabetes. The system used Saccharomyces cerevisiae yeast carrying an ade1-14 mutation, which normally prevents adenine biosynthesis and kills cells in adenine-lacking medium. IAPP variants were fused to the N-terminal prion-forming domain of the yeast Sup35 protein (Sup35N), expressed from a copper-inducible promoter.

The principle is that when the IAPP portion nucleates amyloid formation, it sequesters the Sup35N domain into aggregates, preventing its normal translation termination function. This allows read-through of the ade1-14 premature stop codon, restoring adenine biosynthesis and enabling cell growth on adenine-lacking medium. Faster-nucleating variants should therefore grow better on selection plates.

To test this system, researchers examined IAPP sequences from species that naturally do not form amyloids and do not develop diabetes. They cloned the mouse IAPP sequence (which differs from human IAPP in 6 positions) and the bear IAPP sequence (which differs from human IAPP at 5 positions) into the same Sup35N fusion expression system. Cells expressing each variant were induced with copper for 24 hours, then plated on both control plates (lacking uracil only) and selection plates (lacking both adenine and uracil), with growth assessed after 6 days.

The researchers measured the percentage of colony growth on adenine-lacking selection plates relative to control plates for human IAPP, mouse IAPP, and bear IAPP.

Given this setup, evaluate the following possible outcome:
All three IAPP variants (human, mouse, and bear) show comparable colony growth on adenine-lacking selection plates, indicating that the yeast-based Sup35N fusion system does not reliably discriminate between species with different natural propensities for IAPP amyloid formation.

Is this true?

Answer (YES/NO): NO